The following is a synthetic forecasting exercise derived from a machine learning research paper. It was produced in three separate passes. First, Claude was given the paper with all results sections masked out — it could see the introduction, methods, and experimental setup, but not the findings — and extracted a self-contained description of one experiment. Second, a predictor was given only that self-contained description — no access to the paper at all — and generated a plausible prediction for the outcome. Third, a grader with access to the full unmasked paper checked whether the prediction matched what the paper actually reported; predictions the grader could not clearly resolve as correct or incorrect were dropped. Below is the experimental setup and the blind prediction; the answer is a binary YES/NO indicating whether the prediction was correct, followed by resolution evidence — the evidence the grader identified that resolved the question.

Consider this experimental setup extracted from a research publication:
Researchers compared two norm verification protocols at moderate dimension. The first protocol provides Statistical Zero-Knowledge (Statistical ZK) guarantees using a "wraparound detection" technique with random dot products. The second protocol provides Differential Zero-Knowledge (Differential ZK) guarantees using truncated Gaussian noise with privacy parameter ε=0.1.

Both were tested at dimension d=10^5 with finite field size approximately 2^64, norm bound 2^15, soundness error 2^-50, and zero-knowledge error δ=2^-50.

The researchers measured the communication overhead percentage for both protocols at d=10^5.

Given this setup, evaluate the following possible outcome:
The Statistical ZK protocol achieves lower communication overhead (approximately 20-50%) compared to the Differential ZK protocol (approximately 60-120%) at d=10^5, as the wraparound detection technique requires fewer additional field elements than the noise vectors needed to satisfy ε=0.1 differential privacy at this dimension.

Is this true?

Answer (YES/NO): NO